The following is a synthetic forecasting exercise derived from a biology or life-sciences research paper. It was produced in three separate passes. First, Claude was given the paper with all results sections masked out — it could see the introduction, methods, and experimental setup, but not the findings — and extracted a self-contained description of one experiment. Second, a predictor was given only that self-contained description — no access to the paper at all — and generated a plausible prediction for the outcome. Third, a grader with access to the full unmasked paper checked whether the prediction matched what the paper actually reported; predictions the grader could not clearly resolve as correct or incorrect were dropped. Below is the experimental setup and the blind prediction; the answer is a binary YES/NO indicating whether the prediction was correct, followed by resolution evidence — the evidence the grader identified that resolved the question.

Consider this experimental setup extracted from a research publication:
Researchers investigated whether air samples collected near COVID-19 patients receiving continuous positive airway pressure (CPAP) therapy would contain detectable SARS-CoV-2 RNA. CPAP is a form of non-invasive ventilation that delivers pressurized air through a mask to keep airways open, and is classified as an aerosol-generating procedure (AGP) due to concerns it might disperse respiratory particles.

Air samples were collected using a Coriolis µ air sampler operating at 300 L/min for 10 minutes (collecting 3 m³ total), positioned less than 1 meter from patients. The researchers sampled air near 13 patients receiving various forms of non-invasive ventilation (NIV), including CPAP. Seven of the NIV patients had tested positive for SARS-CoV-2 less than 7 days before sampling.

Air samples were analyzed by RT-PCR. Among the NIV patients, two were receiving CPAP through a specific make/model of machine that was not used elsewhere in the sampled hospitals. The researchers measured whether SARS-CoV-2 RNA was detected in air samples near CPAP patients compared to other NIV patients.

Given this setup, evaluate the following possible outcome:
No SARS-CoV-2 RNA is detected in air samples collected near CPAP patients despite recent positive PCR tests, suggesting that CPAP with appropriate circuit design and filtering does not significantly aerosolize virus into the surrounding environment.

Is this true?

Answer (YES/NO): NO